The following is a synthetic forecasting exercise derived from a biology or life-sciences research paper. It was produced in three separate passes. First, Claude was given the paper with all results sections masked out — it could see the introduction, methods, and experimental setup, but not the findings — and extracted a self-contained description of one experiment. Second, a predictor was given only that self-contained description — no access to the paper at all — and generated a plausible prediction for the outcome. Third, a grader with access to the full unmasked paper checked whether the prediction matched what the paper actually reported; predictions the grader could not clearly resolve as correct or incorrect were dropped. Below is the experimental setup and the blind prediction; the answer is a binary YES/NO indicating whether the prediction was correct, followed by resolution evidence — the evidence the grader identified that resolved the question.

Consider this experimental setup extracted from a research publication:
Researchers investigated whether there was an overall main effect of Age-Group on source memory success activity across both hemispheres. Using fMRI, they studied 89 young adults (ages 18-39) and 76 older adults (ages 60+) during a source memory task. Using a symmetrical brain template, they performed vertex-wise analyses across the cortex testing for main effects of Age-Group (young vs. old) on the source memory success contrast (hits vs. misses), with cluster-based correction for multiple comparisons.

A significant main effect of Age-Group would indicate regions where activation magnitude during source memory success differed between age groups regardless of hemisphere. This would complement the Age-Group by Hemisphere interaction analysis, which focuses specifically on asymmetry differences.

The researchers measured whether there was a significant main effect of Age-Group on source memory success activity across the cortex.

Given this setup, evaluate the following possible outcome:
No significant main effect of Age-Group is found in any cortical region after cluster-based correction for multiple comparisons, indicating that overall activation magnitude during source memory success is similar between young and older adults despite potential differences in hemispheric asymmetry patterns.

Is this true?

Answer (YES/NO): NO